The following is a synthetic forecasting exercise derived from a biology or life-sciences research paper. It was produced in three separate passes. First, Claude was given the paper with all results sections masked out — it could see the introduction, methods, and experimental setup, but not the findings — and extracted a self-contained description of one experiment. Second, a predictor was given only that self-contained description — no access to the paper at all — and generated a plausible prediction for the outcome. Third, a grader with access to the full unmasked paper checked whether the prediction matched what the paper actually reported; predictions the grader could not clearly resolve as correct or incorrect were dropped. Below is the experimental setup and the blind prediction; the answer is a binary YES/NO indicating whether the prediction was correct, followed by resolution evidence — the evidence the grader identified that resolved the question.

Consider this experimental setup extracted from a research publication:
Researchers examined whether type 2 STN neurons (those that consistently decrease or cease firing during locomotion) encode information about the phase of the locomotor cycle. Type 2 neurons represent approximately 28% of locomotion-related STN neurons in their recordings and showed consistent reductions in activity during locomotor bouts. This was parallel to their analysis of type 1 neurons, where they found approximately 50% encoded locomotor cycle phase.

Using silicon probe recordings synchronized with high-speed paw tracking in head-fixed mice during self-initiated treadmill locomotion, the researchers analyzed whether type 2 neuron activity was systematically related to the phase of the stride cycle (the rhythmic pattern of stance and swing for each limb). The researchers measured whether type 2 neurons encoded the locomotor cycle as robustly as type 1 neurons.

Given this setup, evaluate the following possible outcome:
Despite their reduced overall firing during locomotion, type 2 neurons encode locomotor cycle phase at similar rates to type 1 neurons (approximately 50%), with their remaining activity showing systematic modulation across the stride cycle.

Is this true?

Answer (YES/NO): NO